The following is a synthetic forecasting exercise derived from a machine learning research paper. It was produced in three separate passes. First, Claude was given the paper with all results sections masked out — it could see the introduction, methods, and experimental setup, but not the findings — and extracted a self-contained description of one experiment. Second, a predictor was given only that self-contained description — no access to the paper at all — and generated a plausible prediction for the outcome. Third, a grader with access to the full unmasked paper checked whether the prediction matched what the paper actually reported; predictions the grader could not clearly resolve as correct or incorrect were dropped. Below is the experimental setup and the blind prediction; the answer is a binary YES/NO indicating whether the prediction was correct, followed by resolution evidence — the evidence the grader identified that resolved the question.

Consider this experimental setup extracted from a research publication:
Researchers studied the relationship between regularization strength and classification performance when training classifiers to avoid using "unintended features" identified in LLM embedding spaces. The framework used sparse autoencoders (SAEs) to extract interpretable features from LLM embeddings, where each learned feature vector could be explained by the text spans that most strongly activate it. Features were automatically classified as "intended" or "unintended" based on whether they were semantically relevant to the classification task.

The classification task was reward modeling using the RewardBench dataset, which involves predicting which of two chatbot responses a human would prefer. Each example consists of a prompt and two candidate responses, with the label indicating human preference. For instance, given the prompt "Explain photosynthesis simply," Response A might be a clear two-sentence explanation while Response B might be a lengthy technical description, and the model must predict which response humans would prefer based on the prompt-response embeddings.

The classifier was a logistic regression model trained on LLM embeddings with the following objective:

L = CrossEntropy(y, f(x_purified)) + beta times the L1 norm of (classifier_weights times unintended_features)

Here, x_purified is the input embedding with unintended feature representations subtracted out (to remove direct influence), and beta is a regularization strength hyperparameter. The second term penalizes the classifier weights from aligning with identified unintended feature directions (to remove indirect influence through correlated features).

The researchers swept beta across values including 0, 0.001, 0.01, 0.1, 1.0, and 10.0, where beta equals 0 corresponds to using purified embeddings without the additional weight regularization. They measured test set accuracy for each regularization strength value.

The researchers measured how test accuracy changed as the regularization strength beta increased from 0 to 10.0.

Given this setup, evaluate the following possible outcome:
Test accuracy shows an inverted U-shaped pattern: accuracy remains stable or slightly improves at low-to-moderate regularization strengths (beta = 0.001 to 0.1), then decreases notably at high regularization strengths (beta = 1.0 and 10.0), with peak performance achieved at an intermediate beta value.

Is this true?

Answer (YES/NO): NO